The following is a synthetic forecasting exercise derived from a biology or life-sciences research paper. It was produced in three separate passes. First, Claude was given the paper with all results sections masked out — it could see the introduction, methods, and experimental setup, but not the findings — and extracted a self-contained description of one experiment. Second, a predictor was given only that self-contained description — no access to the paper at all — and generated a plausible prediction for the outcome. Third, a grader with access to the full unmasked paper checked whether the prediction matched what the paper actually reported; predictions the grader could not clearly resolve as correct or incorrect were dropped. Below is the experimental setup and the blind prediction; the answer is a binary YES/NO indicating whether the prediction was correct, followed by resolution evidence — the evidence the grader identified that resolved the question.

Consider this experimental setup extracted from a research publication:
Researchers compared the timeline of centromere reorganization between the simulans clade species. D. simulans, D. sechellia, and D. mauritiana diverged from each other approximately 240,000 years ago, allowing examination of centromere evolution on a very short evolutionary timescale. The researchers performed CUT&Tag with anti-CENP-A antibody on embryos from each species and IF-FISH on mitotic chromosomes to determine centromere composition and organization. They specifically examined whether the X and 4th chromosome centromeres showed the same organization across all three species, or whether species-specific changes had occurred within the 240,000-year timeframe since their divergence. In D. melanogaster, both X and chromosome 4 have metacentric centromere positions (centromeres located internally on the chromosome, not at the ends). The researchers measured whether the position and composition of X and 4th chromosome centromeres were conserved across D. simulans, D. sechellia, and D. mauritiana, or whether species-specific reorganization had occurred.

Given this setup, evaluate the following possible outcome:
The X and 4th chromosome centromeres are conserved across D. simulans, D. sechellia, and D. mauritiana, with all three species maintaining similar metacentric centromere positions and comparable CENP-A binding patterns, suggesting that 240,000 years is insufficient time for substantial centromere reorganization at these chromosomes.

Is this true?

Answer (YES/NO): NO